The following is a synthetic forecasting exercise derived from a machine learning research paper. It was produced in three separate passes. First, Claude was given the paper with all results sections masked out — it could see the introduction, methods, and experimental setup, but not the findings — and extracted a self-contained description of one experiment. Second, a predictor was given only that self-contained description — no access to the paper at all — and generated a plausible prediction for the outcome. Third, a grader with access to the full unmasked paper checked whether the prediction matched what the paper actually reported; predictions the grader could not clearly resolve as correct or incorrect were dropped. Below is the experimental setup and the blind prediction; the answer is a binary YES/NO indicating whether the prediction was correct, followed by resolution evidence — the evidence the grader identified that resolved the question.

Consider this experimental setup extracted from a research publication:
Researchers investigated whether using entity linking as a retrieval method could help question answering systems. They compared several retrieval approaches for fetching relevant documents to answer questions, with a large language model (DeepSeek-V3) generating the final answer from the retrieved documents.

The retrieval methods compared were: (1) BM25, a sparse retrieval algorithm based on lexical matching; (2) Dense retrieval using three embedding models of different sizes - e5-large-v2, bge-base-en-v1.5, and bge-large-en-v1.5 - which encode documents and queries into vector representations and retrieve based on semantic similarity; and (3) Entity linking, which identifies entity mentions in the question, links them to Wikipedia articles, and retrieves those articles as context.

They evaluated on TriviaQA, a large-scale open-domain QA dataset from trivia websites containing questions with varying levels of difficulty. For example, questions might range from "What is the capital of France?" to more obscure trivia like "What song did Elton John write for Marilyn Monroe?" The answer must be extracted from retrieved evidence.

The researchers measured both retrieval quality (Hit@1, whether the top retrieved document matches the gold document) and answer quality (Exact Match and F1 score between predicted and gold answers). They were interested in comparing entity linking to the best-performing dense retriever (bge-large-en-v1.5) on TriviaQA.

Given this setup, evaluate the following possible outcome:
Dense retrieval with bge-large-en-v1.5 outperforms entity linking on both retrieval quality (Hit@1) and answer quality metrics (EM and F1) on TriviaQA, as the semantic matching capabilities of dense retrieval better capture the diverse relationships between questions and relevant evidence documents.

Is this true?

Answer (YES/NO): YES